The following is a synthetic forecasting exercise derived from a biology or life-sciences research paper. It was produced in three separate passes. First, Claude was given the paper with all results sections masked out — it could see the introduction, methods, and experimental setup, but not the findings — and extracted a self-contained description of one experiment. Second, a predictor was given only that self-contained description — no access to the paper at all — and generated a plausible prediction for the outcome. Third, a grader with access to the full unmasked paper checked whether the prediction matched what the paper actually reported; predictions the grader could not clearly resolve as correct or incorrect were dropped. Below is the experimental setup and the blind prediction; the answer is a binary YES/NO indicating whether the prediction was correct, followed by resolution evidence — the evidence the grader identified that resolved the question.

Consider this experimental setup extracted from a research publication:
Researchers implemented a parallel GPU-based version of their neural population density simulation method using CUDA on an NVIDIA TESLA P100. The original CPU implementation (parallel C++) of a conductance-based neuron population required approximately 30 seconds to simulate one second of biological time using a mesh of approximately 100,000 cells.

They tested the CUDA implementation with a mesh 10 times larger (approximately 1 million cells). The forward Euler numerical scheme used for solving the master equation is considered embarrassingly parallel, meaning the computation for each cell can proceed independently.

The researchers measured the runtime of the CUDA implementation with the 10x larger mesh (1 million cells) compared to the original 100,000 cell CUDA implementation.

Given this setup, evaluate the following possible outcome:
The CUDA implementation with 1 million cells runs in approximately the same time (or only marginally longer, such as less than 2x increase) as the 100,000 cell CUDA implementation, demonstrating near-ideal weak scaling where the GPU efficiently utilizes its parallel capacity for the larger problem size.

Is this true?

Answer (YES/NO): YES